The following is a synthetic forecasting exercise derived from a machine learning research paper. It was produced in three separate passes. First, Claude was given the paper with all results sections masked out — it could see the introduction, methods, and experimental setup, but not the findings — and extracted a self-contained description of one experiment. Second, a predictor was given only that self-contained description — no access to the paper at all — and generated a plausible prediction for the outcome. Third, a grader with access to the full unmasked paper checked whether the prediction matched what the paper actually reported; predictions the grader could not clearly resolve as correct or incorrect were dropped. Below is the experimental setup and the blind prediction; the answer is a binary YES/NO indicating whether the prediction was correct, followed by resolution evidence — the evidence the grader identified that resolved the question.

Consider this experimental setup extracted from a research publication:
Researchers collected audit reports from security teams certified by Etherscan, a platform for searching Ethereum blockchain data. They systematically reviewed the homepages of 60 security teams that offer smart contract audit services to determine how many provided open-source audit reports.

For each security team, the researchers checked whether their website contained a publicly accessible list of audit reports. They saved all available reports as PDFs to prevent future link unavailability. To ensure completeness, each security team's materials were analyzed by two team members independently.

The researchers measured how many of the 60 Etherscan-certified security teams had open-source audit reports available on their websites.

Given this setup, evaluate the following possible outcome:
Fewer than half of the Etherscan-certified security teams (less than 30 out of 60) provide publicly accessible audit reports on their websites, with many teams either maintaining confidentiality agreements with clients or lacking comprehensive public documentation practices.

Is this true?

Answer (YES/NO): NO